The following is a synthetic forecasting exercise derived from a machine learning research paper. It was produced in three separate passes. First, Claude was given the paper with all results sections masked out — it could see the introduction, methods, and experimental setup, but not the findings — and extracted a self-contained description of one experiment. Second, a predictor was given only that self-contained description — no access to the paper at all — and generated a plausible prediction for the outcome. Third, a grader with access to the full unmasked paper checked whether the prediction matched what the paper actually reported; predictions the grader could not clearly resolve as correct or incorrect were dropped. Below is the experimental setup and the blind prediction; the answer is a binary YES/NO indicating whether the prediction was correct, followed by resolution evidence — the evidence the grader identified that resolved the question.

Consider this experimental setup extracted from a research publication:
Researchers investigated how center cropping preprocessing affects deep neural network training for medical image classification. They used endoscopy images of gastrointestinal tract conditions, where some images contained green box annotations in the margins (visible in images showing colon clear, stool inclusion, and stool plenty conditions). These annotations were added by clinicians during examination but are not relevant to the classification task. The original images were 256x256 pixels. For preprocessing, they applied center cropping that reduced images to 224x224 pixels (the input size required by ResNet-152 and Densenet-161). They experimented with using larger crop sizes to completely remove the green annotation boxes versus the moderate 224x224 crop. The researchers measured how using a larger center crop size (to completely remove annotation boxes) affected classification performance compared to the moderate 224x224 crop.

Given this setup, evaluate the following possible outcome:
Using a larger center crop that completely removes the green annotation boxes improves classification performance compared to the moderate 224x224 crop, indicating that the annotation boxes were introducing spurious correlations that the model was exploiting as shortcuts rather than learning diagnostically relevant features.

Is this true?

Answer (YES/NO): NO